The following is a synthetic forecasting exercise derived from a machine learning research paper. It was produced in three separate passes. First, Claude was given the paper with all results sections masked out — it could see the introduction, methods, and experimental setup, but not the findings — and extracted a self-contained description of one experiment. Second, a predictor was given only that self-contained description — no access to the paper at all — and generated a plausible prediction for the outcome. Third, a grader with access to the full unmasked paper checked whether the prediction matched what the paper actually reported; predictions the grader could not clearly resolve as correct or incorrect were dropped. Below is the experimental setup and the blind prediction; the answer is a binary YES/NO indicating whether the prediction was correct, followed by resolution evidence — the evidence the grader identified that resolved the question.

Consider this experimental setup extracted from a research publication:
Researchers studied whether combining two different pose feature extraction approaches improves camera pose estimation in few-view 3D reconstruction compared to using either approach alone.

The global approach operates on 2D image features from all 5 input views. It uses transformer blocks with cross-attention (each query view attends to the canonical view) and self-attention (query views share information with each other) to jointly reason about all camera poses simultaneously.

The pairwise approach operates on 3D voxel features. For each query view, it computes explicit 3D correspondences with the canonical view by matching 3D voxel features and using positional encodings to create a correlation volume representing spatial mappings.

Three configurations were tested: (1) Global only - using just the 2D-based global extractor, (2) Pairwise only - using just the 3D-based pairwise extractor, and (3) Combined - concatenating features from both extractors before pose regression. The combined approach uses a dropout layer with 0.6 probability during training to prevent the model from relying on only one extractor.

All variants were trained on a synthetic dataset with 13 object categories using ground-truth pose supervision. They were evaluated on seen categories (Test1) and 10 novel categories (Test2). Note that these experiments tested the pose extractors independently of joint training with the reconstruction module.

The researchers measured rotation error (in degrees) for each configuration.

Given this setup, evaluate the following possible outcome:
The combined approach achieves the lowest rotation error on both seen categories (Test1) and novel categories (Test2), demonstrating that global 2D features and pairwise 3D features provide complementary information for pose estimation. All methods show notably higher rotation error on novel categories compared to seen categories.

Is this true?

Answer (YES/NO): YES